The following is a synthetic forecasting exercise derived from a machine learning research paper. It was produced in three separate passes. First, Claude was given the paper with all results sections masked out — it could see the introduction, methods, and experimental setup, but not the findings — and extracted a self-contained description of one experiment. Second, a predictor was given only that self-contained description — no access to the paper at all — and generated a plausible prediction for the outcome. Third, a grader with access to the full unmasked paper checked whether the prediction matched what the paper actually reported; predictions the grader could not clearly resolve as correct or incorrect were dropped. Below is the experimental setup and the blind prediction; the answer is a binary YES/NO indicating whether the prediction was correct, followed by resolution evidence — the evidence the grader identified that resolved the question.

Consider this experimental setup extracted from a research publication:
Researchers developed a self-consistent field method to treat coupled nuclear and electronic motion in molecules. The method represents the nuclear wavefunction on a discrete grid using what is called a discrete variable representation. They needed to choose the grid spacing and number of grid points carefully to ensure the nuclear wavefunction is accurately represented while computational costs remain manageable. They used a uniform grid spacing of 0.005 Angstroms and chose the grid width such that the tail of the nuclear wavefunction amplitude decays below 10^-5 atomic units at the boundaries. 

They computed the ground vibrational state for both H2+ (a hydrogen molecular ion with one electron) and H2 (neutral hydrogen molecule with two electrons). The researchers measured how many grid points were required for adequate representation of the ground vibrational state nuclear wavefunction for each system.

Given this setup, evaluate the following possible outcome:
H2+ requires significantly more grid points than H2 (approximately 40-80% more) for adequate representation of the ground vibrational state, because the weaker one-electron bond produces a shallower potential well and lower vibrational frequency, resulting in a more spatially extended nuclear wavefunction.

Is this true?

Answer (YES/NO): NO